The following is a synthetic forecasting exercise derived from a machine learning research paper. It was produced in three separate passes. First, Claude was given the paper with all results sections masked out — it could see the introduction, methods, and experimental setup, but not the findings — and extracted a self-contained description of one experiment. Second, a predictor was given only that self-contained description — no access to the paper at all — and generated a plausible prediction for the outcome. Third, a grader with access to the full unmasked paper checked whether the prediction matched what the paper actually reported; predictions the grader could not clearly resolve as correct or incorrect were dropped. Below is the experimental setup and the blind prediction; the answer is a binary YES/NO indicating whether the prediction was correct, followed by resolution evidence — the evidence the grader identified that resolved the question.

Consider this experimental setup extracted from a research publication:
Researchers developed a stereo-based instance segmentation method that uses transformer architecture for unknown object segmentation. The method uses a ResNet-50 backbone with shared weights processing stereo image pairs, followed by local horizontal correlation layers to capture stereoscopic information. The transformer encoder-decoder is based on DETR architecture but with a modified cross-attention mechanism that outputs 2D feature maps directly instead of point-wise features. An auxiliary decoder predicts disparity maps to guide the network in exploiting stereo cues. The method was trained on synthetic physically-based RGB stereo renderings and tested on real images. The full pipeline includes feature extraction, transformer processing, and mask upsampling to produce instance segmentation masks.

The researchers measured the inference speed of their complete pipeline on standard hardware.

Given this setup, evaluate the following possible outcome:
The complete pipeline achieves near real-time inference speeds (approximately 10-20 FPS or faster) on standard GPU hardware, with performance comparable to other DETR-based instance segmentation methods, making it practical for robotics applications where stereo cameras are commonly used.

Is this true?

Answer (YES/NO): YES